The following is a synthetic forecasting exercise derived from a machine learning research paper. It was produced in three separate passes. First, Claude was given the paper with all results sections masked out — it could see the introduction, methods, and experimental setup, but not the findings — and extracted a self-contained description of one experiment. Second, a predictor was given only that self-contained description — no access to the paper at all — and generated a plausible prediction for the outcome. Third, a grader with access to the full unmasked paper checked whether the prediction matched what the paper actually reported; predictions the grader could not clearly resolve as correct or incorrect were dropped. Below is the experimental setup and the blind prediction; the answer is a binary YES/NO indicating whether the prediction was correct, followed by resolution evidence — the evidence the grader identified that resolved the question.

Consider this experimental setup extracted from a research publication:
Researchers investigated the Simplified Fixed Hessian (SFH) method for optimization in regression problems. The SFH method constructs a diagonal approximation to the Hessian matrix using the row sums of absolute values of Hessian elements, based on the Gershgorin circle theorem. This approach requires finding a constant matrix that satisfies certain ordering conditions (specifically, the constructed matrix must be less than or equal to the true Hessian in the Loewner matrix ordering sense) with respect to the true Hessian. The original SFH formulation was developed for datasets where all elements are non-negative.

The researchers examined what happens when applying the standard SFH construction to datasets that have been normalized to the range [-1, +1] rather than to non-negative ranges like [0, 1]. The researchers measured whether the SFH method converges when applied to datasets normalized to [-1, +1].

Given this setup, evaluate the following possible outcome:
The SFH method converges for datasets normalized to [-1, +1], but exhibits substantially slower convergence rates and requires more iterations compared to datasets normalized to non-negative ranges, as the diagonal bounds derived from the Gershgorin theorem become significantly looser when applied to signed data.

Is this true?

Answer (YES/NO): NO